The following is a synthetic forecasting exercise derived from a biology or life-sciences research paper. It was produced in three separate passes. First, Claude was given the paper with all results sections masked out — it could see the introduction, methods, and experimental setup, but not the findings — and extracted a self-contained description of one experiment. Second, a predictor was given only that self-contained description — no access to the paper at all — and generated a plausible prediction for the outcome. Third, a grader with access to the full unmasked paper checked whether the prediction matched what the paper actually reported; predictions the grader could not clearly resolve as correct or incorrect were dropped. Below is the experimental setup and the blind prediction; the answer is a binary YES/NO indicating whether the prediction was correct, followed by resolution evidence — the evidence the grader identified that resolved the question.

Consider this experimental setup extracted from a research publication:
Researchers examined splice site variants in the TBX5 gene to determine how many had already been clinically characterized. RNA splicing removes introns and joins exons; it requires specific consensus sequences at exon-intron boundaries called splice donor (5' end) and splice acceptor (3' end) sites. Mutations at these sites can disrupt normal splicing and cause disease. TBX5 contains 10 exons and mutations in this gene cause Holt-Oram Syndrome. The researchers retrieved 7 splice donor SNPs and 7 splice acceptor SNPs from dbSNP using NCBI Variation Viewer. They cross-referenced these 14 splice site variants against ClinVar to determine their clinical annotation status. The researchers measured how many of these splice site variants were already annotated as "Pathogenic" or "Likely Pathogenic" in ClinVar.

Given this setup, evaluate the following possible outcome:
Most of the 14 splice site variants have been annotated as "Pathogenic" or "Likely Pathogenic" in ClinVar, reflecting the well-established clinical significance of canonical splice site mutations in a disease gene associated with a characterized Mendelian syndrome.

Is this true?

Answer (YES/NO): NO